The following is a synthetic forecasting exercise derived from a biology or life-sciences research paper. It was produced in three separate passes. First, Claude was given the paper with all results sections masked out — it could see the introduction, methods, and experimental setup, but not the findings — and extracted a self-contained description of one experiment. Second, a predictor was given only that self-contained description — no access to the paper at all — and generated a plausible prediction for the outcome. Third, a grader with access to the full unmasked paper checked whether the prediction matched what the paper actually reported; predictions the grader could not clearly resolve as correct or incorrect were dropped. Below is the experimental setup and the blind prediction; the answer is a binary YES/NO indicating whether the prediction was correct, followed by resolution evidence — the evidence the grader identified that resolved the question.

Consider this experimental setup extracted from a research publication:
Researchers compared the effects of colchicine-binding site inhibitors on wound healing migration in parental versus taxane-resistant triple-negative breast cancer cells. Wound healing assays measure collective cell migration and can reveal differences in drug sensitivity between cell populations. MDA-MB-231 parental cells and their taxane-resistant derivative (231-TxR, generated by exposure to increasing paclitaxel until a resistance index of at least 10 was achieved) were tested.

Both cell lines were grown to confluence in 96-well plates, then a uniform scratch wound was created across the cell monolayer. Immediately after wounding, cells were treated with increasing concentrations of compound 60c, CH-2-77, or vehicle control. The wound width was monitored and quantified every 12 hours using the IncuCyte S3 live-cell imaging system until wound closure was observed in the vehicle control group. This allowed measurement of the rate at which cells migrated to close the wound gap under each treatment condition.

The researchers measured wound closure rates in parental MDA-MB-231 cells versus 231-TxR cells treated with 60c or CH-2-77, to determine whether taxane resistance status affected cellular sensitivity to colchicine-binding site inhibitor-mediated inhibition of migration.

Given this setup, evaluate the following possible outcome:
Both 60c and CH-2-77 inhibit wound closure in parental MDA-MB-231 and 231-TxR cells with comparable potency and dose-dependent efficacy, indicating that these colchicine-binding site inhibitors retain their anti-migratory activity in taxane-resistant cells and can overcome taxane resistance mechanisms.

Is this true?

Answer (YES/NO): NO